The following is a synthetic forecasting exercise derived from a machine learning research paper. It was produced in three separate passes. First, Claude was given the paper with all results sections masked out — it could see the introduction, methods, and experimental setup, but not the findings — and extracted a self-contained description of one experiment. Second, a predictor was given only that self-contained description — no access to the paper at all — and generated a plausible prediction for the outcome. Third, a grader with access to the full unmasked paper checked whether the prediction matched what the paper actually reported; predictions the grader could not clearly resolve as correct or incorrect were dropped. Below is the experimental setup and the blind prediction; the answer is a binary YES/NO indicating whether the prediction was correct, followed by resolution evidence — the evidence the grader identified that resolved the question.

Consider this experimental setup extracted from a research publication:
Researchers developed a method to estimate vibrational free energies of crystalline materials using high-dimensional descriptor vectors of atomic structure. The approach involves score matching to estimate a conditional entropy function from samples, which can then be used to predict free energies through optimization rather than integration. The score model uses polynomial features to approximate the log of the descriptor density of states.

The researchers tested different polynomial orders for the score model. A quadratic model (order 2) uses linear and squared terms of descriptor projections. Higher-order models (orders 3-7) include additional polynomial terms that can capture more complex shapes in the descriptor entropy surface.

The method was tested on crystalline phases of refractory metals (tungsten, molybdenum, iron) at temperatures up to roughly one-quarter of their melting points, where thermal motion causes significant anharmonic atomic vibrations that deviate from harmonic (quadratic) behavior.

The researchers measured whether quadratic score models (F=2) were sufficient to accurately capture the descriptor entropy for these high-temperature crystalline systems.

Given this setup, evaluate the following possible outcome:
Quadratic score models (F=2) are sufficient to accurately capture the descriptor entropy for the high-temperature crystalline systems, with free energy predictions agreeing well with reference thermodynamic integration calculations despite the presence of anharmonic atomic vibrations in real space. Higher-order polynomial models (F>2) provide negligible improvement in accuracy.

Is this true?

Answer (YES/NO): NO